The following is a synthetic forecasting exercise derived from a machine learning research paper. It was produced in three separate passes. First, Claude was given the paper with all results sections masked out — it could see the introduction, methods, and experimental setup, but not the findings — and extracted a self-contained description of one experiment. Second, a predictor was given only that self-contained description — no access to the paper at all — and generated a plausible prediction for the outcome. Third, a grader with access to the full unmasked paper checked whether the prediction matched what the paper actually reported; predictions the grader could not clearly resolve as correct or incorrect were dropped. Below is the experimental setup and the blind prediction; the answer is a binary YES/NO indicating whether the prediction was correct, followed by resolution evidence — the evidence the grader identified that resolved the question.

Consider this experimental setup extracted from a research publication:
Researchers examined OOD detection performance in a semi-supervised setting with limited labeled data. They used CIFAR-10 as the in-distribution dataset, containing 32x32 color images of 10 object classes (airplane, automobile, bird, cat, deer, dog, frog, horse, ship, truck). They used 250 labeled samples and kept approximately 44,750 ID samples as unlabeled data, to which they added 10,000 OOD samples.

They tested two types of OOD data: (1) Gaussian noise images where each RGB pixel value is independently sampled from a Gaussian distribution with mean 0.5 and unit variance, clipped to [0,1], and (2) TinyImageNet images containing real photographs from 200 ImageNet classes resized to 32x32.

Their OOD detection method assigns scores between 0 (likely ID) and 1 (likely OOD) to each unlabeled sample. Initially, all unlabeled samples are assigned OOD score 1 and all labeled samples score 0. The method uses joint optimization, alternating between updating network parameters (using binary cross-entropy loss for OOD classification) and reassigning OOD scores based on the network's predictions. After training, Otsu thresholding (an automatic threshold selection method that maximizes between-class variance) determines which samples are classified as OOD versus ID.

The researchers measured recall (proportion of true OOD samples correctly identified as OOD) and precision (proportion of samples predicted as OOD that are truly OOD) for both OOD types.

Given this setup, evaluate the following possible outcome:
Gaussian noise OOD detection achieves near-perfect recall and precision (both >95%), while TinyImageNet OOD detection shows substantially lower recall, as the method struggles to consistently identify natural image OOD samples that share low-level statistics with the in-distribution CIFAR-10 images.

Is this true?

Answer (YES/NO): NO